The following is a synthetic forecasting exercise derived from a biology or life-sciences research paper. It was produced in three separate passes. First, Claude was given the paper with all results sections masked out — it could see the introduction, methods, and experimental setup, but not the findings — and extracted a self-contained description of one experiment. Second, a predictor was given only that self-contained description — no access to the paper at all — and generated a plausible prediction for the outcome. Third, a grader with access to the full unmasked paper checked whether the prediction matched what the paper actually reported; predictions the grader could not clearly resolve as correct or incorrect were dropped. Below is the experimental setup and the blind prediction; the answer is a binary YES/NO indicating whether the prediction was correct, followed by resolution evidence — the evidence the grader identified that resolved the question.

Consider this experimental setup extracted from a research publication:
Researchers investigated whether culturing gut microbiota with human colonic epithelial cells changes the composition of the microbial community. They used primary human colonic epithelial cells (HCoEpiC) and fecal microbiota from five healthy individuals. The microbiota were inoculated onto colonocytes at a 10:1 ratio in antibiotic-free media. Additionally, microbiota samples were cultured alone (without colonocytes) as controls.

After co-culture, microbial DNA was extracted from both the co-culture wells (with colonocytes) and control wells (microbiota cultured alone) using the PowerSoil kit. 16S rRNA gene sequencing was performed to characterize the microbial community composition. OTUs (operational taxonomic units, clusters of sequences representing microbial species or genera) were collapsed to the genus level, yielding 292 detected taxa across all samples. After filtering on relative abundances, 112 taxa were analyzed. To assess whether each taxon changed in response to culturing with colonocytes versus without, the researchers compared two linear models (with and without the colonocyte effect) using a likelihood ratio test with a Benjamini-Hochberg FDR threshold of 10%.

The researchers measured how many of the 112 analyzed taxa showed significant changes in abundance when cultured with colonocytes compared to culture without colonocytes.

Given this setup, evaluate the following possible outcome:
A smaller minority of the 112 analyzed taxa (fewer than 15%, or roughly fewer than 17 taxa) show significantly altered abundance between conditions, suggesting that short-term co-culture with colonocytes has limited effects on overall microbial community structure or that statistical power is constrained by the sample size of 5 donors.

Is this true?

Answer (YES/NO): YES